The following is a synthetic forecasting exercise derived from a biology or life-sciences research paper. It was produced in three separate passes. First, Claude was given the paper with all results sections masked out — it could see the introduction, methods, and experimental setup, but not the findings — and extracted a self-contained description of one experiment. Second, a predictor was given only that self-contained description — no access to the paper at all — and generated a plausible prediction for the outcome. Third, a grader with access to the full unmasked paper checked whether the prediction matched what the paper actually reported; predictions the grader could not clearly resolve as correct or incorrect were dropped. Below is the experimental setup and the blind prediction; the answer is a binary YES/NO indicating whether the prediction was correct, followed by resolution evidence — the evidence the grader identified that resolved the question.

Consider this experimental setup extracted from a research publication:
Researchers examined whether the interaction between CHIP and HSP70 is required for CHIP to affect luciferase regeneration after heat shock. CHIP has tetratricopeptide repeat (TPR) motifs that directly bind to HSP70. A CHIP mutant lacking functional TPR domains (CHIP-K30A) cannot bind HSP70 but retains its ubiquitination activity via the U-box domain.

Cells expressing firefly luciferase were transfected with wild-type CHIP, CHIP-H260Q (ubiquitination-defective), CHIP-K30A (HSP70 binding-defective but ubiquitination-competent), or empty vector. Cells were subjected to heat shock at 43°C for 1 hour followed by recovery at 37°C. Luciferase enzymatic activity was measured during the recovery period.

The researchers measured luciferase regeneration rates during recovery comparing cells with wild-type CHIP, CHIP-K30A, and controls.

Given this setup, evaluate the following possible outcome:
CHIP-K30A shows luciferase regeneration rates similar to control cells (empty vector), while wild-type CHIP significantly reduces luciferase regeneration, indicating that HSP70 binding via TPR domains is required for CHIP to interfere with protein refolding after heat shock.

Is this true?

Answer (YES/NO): YES